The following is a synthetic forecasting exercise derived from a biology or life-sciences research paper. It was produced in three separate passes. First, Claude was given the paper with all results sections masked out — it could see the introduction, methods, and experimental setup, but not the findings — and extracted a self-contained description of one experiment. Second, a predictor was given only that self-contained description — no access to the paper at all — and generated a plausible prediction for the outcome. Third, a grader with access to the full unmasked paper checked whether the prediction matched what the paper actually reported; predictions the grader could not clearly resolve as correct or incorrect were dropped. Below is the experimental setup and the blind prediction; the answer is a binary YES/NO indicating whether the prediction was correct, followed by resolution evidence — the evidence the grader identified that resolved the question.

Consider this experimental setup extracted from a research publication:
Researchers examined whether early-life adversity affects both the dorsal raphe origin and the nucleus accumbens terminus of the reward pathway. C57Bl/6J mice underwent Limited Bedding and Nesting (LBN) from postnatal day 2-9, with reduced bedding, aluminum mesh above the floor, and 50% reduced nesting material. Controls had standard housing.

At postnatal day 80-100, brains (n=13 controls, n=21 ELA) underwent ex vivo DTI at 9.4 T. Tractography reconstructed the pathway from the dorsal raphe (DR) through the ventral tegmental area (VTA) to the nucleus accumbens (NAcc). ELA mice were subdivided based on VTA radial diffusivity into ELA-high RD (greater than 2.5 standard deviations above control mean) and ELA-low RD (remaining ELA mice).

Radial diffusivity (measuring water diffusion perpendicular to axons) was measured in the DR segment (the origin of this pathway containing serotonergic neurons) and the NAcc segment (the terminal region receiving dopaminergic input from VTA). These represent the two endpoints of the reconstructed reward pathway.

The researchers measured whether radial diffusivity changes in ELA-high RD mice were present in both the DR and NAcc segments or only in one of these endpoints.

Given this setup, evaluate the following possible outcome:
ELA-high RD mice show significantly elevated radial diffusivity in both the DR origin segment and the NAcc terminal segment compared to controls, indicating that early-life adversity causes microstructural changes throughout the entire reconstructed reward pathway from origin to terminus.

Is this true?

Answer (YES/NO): YES